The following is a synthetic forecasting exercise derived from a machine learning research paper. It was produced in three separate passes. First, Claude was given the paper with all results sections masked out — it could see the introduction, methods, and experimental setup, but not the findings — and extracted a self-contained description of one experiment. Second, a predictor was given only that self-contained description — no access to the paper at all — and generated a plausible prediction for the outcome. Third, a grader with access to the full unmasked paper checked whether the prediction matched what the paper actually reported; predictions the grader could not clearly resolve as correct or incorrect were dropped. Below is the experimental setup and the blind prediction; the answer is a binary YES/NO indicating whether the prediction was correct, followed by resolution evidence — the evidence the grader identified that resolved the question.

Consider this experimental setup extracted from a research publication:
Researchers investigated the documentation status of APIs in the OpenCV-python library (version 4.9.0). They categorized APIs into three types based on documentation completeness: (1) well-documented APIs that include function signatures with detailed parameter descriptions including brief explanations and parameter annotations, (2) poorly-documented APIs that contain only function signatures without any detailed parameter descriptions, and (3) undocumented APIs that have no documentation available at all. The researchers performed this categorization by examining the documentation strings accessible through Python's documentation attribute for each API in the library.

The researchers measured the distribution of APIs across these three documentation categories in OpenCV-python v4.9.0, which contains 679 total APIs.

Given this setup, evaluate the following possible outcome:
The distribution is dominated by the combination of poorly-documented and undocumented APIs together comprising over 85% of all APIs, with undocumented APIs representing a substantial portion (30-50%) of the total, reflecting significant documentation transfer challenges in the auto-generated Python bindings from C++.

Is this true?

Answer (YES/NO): NO